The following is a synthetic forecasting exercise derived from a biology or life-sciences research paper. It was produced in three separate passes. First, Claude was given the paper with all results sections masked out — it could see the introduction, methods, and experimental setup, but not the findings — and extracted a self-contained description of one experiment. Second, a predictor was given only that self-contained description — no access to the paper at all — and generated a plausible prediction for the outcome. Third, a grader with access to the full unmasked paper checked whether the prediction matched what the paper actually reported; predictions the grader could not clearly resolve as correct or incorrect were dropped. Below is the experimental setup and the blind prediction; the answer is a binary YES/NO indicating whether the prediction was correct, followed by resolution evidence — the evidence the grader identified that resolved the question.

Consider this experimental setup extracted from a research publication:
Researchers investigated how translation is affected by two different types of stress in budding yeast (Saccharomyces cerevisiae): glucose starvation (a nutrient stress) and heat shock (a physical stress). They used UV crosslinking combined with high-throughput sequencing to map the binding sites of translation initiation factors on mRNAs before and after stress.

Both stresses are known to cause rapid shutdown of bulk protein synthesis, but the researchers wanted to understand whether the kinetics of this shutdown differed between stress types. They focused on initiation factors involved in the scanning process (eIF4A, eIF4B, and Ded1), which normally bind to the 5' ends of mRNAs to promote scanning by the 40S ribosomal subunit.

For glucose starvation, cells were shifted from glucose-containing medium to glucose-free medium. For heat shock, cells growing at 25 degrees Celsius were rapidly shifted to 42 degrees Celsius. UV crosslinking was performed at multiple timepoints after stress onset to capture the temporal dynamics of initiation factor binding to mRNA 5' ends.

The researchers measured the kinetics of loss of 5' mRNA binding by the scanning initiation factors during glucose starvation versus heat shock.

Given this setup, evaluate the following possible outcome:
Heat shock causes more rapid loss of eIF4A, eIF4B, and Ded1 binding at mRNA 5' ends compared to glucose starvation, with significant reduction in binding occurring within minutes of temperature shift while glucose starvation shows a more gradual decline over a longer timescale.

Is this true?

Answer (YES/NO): NO